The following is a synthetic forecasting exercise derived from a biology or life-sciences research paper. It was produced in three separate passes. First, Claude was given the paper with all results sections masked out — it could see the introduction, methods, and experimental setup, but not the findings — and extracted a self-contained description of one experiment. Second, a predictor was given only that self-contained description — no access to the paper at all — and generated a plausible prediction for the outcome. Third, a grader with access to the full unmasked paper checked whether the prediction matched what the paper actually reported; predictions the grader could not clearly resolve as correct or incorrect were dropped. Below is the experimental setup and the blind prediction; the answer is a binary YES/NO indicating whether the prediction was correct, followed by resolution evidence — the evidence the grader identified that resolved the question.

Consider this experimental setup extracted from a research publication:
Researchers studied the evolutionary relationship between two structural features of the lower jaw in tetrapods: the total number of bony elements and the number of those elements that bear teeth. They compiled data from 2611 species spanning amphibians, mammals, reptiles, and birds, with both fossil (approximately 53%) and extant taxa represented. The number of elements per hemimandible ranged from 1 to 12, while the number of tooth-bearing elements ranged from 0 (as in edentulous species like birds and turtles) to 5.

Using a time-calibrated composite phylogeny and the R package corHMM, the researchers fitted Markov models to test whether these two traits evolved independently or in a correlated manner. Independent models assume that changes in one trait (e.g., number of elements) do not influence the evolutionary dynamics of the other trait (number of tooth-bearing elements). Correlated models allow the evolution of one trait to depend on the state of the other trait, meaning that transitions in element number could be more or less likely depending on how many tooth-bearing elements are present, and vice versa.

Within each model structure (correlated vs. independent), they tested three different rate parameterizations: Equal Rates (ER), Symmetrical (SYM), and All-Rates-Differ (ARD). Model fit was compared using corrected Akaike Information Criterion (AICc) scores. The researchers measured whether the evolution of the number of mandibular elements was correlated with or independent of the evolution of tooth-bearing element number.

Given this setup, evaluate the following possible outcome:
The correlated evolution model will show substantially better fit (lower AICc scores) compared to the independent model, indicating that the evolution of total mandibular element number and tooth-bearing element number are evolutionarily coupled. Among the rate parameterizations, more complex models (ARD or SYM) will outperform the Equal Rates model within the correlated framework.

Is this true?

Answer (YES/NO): YES